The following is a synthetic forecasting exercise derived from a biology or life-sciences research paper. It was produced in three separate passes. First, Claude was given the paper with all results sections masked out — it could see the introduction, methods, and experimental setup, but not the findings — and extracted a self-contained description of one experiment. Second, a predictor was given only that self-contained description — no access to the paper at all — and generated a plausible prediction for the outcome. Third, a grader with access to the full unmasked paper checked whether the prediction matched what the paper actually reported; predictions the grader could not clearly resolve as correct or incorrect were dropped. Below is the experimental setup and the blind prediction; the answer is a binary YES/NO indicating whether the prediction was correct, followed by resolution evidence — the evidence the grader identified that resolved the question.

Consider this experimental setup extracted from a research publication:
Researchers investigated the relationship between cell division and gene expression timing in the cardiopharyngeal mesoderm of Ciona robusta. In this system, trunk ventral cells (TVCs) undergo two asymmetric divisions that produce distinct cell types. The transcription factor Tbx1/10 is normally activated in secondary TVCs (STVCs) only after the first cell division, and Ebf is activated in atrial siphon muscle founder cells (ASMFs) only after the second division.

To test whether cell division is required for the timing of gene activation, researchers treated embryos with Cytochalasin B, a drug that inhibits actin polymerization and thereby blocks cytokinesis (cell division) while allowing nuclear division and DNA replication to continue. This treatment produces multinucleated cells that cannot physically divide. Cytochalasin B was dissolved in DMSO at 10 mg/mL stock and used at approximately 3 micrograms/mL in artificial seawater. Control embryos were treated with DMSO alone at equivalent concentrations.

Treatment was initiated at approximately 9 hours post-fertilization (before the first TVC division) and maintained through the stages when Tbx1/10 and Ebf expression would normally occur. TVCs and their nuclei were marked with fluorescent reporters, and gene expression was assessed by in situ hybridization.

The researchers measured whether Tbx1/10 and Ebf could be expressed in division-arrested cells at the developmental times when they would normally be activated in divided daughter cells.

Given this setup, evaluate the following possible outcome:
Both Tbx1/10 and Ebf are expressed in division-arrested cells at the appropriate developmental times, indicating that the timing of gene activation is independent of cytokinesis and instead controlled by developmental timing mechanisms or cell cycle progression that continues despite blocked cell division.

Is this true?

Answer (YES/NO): YES